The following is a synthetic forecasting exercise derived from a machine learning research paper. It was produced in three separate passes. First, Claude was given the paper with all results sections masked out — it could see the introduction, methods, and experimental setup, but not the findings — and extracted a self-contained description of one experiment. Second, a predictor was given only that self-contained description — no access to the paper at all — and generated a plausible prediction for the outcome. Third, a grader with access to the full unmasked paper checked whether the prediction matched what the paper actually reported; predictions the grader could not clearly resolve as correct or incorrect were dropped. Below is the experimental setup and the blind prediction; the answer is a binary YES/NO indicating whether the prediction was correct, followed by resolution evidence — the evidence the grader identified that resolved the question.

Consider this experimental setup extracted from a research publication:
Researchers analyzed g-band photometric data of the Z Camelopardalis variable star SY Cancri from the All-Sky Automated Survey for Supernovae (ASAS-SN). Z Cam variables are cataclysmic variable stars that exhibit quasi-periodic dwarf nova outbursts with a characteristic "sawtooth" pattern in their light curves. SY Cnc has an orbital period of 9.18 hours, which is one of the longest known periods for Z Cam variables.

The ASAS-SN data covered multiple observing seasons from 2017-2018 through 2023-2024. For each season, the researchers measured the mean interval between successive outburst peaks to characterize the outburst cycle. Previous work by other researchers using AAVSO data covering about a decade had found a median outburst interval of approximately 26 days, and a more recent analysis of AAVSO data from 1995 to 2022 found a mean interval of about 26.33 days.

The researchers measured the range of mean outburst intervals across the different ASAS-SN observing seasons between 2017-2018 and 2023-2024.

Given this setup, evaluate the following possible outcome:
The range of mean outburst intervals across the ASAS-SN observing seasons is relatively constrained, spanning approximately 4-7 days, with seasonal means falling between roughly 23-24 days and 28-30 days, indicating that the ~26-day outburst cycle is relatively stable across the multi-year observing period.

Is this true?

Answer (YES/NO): NO